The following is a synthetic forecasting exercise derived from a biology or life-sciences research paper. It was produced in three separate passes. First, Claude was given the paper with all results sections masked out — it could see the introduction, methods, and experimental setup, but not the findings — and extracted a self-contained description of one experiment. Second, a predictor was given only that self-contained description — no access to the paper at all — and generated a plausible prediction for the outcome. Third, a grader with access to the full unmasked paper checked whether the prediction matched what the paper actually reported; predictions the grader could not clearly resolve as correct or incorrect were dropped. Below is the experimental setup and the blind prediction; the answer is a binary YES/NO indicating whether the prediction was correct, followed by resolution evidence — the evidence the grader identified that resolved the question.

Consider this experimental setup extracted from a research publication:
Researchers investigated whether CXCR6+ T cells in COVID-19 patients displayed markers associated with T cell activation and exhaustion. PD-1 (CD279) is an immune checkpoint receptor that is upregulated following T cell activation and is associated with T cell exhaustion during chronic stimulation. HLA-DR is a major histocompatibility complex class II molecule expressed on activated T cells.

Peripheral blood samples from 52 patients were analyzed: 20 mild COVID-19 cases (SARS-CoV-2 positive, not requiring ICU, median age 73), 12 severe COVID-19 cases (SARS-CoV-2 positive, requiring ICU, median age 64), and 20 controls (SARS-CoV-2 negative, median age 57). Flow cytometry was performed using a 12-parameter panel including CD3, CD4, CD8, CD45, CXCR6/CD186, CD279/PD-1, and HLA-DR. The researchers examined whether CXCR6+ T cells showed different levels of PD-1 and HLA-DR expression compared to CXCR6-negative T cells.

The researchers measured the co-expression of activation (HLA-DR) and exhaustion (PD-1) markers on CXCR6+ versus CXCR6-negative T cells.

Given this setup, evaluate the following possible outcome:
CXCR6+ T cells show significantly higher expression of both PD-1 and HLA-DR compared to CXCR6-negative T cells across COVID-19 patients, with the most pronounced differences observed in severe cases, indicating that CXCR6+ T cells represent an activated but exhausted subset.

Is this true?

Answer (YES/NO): NO